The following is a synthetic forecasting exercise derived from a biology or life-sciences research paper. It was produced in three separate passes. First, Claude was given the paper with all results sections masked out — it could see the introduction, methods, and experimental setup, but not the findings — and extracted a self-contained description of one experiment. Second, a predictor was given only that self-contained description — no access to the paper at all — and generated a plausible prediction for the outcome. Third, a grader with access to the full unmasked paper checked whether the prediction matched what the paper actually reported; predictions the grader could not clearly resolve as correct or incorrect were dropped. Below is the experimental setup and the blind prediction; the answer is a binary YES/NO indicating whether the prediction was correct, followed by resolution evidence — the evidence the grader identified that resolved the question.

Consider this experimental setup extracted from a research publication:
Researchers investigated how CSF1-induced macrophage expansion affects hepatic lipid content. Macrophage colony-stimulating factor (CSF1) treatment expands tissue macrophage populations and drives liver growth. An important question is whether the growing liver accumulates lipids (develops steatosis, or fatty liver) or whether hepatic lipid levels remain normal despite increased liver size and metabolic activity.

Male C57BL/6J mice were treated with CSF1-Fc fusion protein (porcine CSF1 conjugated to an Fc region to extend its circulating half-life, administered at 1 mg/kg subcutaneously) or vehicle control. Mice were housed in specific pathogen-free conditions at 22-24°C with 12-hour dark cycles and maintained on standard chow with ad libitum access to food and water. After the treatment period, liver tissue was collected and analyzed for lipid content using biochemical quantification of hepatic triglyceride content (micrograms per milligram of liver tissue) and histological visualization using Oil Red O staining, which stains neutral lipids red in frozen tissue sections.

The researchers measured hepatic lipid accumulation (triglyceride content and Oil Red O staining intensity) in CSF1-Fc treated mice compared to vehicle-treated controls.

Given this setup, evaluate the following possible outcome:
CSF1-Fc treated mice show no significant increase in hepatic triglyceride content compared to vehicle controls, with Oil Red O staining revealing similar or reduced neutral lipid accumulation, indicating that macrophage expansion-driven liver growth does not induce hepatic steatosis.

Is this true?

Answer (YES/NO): YES